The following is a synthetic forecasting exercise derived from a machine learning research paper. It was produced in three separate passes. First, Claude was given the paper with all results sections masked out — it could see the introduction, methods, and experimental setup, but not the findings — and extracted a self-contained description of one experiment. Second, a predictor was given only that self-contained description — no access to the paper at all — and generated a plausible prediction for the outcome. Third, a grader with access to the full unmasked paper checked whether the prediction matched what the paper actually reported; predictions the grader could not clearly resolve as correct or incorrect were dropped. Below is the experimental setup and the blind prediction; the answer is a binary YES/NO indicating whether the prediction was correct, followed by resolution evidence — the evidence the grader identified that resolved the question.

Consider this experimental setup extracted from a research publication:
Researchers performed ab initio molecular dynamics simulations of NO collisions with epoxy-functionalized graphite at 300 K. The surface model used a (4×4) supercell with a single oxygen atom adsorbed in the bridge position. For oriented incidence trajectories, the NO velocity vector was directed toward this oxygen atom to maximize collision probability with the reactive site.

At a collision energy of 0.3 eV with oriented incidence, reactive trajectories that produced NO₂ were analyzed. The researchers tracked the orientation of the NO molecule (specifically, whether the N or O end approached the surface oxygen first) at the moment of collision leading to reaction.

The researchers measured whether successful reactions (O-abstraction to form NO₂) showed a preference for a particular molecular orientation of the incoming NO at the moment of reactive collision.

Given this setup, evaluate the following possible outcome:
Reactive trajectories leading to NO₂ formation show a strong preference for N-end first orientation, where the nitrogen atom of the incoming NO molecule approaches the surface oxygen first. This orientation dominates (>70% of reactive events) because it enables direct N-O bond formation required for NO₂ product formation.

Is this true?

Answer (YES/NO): YES